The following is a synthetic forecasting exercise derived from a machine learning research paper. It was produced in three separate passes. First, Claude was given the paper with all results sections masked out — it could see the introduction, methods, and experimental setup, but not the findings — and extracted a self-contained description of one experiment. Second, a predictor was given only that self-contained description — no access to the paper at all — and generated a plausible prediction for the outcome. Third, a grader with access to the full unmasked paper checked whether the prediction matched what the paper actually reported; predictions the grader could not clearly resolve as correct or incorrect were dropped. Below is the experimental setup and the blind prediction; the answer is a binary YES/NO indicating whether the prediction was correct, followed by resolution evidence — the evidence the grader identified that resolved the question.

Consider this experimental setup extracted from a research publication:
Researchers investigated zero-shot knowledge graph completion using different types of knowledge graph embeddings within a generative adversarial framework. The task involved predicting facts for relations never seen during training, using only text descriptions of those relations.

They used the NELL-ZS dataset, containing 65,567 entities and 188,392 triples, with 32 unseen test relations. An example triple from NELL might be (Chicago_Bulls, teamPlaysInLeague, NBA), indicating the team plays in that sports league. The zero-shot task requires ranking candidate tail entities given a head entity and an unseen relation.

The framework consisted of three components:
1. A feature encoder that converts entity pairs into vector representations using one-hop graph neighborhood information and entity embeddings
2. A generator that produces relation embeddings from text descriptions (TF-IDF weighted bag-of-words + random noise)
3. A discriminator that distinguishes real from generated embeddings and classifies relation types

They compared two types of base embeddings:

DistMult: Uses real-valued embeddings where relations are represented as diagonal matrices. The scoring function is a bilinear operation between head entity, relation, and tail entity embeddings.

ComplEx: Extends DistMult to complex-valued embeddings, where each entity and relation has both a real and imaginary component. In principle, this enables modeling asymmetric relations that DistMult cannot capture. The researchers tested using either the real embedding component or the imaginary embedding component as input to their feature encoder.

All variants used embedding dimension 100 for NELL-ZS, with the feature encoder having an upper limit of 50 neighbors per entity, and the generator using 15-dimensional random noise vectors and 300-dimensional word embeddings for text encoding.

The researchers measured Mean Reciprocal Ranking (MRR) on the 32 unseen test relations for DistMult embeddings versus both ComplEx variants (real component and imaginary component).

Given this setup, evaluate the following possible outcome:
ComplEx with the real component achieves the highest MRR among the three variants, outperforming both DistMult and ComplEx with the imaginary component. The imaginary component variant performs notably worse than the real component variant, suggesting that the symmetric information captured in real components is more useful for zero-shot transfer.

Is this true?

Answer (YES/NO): NO